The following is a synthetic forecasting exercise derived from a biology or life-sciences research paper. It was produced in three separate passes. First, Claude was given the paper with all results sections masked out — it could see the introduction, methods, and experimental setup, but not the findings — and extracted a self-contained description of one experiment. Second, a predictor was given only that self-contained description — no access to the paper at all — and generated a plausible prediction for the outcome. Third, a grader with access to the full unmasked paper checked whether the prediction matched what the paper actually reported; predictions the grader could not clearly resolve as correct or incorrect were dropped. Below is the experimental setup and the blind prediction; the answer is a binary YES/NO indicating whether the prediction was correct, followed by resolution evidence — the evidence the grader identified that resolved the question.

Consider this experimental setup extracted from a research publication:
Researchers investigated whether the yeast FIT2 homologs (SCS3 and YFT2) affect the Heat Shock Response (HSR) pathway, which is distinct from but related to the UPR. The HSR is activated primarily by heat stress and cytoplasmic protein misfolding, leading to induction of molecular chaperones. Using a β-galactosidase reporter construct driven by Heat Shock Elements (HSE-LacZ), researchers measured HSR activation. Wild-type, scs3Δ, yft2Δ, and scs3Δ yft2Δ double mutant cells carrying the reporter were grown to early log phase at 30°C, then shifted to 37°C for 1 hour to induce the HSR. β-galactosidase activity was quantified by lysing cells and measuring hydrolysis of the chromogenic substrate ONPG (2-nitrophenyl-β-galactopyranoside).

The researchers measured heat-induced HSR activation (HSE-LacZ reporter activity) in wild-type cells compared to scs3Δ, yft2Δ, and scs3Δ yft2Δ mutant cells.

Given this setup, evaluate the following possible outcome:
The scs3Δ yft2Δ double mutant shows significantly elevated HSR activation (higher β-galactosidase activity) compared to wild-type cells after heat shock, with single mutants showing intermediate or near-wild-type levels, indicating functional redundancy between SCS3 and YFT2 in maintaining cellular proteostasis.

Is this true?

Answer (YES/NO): NO